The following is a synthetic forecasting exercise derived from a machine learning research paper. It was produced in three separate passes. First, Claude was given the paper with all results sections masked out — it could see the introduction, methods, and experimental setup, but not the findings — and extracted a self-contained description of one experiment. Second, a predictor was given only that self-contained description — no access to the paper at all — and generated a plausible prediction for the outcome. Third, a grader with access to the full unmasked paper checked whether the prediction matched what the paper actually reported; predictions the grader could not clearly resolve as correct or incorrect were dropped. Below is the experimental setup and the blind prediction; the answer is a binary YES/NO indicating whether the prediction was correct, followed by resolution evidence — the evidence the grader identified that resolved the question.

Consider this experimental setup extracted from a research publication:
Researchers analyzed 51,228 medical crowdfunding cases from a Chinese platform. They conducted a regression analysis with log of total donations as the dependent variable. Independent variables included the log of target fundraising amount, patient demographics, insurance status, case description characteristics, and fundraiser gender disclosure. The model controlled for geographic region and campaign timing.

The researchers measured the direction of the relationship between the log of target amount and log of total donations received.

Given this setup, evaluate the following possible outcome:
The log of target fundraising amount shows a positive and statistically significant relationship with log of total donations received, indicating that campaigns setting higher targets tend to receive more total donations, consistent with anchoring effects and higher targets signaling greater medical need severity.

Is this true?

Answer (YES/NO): YES